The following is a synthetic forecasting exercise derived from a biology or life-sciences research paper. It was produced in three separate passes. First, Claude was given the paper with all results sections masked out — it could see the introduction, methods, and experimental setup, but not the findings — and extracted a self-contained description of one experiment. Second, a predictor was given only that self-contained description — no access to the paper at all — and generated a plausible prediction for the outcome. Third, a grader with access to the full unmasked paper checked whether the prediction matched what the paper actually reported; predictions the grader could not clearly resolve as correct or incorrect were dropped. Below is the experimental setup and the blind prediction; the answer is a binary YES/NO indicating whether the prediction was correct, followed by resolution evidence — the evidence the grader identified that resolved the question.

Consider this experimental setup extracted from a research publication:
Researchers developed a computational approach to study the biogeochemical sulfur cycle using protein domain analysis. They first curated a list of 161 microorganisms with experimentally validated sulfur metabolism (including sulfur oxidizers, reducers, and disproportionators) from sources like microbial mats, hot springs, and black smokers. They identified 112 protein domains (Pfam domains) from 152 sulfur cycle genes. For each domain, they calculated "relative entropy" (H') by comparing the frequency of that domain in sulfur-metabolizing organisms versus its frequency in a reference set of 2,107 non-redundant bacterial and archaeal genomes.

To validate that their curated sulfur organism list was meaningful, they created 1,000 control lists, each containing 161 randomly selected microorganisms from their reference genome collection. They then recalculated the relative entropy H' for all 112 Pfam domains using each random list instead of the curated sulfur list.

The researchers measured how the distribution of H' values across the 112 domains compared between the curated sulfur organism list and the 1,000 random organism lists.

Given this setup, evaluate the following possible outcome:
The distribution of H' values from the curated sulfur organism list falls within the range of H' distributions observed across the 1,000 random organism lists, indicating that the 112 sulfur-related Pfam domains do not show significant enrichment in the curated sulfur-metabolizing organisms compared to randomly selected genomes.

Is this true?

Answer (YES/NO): NO